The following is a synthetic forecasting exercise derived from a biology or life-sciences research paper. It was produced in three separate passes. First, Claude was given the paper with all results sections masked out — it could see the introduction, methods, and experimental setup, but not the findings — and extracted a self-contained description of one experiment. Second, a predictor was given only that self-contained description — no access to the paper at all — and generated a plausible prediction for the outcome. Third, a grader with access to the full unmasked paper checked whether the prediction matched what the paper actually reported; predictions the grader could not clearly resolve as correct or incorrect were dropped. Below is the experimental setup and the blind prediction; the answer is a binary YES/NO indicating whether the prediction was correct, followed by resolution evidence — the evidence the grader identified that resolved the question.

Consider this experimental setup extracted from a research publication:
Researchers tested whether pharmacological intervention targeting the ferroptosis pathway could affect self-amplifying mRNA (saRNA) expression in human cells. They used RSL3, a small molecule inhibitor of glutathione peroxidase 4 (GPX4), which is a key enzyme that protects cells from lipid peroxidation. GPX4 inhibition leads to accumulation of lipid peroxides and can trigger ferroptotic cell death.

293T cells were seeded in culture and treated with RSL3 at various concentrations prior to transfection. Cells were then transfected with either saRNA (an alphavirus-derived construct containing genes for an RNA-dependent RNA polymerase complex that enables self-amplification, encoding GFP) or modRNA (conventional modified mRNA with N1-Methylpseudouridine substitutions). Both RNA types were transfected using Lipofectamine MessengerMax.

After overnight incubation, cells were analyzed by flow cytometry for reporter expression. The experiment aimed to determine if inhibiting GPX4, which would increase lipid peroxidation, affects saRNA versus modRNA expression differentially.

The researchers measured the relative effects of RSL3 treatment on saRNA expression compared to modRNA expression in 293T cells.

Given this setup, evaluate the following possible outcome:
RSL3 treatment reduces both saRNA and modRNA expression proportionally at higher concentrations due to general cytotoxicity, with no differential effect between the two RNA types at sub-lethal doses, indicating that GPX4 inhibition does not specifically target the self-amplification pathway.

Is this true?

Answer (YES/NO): NO